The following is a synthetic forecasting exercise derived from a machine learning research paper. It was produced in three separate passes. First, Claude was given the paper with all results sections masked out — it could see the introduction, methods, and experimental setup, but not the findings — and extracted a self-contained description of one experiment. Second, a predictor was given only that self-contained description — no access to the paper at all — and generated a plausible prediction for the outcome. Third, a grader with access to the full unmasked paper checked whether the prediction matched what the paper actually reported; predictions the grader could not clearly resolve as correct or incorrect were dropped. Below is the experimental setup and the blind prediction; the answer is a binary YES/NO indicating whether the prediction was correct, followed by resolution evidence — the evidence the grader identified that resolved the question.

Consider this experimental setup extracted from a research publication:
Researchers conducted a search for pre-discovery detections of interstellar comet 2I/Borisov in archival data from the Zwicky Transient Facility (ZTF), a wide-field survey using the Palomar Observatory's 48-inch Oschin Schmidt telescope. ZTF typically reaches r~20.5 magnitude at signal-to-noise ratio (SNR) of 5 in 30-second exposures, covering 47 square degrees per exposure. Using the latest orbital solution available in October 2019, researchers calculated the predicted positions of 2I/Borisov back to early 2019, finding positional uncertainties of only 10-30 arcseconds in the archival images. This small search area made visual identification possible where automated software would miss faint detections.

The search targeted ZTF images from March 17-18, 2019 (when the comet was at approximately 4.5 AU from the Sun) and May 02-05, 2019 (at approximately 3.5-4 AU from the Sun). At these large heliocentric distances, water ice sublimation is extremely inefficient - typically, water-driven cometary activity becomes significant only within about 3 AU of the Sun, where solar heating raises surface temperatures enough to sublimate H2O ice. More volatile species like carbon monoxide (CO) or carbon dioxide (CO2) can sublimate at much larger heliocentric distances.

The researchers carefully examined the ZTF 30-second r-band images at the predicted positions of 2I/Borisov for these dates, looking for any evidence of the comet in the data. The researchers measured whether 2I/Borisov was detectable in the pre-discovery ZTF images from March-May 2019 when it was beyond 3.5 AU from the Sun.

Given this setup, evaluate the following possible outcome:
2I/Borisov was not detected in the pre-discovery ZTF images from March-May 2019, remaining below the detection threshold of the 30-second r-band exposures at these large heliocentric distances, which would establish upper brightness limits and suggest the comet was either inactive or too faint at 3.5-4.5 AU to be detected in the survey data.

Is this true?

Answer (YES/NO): NO